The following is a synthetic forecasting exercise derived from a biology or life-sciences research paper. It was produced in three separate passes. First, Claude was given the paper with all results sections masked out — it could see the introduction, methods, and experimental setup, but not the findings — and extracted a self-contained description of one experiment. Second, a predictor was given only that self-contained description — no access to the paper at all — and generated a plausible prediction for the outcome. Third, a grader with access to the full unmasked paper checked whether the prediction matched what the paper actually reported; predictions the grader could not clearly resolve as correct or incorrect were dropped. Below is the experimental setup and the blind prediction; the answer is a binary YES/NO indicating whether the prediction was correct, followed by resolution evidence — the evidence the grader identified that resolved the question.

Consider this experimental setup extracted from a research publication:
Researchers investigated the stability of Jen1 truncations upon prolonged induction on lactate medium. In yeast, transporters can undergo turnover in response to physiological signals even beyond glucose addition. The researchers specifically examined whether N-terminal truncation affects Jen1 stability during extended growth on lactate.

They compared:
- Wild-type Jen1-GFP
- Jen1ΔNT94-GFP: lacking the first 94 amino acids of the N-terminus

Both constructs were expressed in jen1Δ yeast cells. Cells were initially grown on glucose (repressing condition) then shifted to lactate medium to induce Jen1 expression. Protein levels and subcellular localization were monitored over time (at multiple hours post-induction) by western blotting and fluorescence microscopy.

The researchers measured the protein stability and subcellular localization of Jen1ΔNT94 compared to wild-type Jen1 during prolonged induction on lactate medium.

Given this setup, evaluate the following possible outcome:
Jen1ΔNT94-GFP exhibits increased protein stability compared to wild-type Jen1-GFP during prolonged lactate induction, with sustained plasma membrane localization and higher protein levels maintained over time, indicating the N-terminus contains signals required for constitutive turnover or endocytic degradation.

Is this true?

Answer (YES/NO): NO